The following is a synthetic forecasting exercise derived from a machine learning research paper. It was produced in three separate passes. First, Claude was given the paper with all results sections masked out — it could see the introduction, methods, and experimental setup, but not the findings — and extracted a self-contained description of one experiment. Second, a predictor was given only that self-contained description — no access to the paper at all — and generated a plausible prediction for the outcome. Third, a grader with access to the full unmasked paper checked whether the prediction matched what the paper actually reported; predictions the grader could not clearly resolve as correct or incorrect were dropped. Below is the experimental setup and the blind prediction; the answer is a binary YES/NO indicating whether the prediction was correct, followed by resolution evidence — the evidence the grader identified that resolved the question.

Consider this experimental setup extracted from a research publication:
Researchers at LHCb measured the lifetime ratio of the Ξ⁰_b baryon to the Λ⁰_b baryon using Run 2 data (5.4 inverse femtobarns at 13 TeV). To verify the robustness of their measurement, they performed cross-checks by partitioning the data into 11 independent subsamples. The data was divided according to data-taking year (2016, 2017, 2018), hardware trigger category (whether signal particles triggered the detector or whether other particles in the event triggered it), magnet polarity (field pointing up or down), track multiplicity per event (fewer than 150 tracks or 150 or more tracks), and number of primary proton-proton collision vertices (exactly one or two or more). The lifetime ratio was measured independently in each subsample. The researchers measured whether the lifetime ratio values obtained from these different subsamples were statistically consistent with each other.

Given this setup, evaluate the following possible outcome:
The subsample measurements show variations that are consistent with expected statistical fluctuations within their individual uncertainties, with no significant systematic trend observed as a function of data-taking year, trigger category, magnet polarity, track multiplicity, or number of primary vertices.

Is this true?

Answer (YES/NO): YES